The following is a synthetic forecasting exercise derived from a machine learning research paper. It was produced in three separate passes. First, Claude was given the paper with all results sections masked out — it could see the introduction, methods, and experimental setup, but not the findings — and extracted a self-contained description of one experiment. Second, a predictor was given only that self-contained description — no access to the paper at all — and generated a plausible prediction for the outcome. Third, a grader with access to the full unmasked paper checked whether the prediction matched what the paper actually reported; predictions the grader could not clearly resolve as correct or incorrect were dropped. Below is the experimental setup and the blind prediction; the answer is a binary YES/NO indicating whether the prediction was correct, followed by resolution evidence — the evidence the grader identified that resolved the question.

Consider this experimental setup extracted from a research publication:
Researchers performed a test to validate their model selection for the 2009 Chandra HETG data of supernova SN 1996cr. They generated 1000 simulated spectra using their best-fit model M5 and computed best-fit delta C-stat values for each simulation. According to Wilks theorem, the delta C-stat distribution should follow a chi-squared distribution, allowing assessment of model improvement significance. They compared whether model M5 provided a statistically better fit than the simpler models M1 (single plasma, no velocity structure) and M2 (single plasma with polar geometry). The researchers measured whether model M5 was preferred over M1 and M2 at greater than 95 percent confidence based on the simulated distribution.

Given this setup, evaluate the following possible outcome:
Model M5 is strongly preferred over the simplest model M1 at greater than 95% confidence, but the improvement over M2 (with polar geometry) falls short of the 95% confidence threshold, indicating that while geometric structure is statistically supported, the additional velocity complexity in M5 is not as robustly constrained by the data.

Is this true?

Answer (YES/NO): NO